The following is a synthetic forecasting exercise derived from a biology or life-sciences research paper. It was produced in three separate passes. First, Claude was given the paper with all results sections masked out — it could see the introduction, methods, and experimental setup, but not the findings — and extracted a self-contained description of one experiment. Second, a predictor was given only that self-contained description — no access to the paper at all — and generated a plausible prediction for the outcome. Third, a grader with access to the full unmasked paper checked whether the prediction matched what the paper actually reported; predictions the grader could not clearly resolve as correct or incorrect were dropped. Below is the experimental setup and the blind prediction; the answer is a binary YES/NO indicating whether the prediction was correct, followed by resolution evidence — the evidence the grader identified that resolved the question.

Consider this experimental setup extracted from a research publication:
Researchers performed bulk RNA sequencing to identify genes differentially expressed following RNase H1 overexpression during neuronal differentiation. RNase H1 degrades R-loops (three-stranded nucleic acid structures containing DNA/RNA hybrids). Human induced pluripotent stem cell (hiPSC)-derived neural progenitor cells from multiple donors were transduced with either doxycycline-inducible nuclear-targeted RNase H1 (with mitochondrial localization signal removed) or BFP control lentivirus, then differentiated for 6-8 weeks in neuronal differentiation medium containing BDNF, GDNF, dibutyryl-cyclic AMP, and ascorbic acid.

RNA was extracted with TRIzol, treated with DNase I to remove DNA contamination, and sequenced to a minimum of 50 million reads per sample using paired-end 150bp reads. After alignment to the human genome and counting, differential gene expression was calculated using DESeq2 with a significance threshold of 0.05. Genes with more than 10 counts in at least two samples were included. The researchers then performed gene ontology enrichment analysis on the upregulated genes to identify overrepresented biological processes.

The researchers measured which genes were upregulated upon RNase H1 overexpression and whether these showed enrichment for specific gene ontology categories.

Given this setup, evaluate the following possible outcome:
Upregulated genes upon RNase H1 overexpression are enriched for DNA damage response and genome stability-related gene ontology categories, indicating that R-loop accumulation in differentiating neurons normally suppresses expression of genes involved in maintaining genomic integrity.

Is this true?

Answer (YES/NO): NO